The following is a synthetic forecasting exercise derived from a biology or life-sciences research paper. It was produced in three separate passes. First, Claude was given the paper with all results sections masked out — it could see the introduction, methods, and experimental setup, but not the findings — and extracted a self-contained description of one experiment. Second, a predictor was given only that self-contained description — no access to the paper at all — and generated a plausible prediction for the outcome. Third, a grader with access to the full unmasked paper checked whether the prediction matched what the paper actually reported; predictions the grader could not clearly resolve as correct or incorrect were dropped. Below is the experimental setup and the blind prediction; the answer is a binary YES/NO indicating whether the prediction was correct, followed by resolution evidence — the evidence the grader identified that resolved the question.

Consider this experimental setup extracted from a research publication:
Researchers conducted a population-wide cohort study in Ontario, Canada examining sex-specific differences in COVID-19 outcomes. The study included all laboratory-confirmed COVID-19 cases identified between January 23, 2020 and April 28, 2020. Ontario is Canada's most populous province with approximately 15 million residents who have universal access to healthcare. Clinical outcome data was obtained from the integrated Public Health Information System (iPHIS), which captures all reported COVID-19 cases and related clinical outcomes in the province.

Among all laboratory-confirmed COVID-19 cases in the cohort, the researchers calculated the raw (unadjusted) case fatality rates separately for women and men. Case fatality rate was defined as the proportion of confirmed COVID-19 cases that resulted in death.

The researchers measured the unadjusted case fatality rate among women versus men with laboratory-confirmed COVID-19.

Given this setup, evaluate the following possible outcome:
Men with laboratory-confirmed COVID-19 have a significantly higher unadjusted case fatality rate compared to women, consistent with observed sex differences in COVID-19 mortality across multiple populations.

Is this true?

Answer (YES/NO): YES